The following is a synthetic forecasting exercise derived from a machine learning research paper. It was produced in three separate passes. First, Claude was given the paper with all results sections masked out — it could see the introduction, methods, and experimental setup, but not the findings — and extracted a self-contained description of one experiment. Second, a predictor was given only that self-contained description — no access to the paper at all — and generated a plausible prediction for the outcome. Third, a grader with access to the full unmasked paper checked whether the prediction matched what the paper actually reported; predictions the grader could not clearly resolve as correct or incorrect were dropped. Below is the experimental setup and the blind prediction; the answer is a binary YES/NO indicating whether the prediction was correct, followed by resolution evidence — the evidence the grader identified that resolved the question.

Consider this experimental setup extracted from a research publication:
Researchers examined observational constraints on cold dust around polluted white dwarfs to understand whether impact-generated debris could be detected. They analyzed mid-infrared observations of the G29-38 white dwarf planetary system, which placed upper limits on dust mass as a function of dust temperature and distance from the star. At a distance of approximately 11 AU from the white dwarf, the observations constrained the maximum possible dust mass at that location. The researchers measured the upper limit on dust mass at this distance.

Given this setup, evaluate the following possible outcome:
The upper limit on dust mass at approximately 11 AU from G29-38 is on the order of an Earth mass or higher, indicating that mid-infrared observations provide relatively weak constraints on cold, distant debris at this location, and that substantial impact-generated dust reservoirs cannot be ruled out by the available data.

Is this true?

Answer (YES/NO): NO